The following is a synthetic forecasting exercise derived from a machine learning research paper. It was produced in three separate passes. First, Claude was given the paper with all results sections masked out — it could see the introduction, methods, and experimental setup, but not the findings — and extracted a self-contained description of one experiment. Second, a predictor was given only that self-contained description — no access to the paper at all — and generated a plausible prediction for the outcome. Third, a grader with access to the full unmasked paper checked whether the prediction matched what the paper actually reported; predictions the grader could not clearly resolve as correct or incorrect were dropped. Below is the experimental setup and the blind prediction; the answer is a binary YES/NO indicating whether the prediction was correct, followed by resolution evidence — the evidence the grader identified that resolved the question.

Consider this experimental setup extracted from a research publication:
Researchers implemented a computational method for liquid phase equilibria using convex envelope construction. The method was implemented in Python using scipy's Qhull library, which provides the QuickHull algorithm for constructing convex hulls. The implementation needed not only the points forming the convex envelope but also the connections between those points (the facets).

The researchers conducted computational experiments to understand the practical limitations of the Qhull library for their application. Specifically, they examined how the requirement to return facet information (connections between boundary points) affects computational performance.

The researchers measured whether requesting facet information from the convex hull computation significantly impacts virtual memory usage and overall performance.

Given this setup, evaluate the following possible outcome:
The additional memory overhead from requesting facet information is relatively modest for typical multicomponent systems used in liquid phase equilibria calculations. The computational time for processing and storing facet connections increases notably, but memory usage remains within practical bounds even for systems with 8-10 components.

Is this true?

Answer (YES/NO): NO